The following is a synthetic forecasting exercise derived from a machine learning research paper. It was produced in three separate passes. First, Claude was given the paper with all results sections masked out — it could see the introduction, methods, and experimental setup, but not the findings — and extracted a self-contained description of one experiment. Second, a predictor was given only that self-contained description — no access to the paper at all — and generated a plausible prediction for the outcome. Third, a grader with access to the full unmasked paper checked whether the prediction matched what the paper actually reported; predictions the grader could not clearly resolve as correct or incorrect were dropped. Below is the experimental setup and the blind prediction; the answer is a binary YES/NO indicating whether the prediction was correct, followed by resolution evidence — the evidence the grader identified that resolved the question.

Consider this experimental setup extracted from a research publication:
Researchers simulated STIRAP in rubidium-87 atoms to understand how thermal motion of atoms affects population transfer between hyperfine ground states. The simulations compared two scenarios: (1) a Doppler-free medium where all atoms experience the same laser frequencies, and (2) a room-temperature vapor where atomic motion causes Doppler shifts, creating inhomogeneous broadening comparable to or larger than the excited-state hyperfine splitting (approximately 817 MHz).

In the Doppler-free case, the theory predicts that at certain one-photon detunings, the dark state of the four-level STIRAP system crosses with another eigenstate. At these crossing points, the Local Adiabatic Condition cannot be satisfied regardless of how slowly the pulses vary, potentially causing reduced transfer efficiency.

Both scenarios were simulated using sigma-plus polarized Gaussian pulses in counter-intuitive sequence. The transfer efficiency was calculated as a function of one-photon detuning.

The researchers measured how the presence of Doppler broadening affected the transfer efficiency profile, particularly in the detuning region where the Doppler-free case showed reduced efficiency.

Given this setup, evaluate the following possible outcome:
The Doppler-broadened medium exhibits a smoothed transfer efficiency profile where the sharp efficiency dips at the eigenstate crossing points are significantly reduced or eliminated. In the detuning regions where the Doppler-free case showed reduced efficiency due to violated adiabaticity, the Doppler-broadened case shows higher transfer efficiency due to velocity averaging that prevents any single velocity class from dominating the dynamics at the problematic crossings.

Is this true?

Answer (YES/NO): YES